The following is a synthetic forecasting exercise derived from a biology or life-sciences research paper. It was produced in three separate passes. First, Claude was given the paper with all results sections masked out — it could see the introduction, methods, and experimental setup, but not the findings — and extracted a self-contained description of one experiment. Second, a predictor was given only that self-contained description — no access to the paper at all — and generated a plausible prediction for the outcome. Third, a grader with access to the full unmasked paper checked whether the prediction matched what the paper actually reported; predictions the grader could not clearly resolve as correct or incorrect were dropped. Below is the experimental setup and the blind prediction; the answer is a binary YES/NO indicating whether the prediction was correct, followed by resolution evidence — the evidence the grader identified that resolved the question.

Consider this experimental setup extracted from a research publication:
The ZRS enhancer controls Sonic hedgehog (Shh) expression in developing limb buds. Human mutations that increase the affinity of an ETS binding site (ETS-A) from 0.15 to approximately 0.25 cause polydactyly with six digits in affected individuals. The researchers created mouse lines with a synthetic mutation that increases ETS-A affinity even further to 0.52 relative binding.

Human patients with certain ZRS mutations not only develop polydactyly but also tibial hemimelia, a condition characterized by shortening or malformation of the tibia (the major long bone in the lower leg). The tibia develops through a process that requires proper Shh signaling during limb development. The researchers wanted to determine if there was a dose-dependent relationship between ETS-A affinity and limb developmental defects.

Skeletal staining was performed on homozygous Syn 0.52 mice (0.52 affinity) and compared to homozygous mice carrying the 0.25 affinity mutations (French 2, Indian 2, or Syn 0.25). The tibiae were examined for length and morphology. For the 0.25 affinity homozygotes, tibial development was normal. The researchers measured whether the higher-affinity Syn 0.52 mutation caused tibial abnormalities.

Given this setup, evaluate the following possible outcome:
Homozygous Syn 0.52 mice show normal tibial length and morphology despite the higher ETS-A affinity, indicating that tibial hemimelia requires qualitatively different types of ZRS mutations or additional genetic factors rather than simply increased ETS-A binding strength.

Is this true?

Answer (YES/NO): NO